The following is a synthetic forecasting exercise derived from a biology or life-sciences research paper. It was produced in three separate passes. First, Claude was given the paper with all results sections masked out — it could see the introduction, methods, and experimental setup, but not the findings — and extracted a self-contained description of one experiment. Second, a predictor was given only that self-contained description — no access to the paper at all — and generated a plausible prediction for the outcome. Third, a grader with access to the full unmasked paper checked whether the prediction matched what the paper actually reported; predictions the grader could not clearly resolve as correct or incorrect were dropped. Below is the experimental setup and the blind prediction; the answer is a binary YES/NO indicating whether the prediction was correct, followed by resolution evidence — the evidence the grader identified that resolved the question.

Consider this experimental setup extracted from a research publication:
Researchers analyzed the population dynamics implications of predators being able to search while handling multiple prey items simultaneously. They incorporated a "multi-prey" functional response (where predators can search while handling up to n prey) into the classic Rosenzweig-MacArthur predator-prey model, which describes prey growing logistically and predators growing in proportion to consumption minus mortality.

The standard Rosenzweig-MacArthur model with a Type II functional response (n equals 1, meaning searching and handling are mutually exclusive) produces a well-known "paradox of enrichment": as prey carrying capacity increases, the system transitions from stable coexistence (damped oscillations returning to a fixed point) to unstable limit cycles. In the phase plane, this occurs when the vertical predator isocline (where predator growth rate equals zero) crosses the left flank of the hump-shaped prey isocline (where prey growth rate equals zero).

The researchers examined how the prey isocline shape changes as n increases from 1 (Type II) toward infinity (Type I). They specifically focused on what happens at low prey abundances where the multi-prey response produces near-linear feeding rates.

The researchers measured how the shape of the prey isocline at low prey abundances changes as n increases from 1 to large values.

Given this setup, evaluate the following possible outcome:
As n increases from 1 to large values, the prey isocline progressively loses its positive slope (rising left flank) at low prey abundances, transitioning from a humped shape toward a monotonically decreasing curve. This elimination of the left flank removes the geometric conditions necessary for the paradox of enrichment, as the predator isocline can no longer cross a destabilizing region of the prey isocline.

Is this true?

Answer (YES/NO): NO